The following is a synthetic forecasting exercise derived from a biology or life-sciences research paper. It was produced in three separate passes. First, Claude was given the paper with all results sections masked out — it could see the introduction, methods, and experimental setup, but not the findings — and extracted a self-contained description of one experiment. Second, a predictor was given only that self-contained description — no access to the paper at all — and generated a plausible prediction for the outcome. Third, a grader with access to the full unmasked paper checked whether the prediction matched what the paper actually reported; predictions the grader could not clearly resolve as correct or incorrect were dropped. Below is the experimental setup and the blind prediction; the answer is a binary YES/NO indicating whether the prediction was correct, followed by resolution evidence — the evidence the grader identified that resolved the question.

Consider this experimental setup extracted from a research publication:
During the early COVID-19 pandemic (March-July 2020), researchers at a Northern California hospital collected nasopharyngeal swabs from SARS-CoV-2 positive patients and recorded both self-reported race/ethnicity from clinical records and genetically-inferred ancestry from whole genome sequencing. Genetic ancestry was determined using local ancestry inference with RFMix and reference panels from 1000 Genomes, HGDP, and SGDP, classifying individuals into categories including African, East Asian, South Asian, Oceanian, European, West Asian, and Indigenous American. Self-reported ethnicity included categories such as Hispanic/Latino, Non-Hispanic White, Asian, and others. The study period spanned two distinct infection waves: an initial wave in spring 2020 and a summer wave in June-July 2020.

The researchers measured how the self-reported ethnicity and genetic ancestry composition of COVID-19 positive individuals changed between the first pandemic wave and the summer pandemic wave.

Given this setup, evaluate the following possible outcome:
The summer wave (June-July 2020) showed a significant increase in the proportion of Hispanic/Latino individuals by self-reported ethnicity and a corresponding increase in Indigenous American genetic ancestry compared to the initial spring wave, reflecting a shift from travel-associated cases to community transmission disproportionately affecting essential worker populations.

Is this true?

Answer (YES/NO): YES